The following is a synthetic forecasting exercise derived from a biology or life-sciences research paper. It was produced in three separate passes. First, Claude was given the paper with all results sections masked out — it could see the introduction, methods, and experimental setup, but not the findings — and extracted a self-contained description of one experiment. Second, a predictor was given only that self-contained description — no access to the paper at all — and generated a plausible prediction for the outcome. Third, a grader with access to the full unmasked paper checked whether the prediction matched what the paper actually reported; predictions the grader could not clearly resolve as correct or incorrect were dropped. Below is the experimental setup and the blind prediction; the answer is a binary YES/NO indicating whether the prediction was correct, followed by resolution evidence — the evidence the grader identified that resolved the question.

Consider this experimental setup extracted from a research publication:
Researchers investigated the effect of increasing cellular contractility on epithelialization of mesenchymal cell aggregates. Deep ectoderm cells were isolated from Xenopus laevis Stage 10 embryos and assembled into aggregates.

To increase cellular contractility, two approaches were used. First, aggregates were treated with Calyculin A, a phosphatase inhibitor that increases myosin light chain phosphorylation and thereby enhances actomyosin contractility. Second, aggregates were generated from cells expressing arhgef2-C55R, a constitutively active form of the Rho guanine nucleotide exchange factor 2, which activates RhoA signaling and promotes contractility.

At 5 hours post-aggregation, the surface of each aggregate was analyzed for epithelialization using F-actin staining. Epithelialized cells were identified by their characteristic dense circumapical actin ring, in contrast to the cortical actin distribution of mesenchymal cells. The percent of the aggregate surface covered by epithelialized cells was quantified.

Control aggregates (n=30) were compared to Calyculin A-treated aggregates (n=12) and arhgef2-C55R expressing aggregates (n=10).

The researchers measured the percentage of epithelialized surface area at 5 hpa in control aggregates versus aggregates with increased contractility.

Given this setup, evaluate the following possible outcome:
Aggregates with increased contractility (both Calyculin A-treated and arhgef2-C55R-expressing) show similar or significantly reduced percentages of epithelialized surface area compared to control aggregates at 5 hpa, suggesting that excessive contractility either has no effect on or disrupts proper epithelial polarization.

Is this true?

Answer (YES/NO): NO